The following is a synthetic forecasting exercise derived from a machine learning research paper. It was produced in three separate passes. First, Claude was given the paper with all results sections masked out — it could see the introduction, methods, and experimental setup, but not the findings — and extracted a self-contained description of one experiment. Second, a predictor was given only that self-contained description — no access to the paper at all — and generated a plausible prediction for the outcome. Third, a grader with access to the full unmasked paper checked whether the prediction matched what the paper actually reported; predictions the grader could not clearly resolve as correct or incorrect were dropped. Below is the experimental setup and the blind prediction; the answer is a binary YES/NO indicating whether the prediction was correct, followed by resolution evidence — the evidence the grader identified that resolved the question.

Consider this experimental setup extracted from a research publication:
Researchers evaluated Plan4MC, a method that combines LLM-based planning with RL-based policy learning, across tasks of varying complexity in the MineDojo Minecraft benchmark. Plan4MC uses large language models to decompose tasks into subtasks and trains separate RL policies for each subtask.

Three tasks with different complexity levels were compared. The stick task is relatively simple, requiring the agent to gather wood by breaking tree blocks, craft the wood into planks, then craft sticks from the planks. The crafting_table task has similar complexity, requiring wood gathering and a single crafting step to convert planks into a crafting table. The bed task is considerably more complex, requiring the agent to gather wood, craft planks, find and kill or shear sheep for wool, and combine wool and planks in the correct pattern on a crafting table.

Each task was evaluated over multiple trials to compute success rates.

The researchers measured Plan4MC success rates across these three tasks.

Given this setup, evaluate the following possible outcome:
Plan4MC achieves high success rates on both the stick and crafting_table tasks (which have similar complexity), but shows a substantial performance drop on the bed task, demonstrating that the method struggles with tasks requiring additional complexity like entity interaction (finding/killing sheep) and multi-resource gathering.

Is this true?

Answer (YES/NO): NO